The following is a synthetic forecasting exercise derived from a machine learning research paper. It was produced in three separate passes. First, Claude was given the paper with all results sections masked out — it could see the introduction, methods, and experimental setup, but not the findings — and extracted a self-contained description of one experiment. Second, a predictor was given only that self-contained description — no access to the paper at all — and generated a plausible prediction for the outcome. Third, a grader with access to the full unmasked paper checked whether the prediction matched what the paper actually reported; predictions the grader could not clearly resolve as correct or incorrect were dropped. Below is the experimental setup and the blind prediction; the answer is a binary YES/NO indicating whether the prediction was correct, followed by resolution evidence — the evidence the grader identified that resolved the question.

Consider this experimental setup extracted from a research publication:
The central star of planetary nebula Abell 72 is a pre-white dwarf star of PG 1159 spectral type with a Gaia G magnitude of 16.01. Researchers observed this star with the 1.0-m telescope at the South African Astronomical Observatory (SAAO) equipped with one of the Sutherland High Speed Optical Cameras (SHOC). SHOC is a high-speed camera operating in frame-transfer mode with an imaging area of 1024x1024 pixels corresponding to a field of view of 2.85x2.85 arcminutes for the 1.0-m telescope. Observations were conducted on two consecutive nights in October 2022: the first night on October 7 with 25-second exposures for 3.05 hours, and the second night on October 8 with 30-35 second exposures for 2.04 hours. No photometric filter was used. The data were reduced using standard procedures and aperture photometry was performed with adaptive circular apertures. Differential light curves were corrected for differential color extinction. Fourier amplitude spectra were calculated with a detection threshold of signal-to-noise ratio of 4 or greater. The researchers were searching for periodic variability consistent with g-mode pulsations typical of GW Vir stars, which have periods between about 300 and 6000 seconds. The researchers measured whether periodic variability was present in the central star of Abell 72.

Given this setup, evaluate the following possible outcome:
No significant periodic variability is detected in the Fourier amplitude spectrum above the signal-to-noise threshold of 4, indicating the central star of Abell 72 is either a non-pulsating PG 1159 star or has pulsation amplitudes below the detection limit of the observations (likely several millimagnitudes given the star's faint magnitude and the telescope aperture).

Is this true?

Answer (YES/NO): NO